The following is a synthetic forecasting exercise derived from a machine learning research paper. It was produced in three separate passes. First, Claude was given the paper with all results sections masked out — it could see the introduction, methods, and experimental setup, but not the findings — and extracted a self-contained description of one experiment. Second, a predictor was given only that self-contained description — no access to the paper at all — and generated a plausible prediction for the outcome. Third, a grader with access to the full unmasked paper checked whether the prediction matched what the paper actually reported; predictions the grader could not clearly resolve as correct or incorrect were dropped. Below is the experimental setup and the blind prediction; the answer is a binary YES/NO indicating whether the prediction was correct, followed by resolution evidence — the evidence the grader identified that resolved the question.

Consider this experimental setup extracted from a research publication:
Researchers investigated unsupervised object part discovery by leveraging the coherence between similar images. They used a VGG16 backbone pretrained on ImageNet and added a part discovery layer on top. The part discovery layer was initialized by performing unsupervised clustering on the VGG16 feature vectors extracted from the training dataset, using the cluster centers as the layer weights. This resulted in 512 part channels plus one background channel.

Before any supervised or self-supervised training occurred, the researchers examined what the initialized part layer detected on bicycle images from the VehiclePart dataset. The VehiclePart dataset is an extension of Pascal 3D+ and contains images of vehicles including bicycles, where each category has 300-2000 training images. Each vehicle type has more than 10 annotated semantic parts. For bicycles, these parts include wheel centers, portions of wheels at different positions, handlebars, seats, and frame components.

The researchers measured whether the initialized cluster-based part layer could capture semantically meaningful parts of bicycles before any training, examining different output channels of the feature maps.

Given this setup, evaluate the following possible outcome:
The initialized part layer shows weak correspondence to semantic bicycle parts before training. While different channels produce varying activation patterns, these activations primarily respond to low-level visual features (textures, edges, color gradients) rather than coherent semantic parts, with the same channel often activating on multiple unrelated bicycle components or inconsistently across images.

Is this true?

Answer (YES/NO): NO